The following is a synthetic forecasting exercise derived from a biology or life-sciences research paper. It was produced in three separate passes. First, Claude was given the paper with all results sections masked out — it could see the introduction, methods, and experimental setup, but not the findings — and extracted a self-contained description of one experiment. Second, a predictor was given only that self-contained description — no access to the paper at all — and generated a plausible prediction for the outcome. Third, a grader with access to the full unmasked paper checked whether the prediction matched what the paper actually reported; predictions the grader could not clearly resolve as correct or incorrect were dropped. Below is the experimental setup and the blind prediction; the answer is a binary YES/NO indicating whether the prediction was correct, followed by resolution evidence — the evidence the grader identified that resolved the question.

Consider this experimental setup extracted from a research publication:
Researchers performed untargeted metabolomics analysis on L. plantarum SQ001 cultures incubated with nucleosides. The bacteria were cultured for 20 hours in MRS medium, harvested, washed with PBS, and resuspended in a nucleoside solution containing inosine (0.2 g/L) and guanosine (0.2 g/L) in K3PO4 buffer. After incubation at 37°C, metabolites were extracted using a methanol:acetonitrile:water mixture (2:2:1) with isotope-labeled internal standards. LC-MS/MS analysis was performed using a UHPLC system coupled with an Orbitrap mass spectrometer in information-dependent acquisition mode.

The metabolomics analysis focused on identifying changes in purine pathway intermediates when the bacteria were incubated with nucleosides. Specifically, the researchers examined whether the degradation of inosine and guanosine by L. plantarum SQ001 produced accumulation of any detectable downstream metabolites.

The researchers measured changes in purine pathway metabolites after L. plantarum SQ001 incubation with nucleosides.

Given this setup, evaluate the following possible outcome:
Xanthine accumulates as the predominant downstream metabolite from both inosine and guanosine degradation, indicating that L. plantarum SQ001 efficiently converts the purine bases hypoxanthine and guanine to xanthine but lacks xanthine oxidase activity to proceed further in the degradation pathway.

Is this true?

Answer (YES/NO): NO